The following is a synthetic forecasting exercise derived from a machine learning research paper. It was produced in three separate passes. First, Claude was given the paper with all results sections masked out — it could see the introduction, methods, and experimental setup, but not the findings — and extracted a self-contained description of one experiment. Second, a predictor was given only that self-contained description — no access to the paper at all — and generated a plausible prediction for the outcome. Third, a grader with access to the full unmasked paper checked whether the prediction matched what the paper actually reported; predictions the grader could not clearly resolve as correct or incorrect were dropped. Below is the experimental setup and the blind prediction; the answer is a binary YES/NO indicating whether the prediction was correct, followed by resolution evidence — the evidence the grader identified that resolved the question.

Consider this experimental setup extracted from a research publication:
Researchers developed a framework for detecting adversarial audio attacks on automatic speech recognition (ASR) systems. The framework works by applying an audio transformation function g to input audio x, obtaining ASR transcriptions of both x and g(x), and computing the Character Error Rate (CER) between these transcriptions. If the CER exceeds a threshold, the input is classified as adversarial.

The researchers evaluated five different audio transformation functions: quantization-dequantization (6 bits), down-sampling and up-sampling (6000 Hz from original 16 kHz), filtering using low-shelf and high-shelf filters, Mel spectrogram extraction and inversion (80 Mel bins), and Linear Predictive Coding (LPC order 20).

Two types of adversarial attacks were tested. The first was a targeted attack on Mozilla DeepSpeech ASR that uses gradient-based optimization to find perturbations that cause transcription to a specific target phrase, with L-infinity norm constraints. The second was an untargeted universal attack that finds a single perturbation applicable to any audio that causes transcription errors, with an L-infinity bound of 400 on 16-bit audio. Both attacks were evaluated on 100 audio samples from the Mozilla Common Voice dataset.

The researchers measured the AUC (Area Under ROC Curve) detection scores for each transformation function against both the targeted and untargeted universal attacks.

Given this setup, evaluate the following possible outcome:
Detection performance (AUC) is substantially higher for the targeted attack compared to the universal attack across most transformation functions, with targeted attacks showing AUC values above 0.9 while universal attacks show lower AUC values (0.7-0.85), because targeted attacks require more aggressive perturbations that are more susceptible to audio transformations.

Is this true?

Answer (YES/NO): NO